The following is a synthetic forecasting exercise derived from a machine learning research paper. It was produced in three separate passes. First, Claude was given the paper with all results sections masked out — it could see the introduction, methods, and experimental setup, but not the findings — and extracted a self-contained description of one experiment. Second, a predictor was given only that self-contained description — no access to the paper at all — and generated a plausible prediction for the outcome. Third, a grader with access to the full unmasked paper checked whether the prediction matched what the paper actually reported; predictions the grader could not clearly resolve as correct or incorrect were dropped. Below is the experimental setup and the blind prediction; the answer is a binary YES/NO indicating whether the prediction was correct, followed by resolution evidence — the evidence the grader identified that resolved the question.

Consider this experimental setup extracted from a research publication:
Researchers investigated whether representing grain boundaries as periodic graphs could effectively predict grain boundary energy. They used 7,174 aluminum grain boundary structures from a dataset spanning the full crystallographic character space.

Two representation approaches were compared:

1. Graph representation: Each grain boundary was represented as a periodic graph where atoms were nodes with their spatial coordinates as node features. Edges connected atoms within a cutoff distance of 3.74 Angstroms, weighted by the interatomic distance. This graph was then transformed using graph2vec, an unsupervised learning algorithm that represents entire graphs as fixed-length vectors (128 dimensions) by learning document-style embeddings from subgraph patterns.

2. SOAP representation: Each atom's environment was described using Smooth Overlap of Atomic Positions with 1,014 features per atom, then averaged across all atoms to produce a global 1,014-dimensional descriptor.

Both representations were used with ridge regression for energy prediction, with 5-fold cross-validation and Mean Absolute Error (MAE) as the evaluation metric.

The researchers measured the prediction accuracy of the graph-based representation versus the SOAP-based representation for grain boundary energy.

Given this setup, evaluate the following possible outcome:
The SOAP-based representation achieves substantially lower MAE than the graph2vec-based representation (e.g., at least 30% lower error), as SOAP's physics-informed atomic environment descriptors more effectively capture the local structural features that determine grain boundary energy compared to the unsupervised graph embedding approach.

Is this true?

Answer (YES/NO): YES